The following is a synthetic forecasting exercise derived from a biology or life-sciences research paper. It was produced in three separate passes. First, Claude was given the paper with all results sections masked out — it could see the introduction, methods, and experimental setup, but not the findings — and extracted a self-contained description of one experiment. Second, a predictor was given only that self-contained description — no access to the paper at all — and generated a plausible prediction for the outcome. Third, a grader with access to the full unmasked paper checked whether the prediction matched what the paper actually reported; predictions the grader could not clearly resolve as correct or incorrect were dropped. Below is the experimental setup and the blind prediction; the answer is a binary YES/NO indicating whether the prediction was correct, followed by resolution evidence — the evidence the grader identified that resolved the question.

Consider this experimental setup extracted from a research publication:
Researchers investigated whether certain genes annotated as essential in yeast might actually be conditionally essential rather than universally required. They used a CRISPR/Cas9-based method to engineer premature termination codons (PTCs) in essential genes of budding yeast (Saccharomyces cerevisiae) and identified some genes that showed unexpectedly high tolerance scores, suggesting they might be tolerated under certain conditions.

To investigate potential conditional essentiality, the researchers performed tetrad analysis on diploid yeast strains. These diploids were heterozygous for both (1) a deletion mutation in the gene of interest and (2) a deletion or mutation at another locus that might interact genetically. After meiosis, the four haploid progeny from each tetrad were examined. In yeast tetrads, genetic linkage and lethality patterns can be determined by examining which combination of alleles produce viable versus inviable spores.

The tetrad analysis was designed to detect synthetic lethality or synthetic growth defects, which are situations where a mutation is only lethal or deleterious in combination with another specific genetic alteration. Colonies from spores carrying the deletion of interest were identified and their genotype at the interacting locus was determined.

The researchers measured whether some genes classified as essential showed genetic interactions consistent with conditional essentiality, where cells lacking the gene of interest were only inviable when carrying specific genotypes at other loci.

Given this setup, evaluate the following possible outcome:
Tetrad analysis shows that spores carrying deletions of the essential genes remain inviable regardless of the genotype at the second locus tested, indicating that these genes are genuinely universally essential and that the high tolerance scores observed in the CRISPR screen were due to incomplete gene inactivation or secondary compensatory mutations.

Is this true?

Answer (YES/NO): NO